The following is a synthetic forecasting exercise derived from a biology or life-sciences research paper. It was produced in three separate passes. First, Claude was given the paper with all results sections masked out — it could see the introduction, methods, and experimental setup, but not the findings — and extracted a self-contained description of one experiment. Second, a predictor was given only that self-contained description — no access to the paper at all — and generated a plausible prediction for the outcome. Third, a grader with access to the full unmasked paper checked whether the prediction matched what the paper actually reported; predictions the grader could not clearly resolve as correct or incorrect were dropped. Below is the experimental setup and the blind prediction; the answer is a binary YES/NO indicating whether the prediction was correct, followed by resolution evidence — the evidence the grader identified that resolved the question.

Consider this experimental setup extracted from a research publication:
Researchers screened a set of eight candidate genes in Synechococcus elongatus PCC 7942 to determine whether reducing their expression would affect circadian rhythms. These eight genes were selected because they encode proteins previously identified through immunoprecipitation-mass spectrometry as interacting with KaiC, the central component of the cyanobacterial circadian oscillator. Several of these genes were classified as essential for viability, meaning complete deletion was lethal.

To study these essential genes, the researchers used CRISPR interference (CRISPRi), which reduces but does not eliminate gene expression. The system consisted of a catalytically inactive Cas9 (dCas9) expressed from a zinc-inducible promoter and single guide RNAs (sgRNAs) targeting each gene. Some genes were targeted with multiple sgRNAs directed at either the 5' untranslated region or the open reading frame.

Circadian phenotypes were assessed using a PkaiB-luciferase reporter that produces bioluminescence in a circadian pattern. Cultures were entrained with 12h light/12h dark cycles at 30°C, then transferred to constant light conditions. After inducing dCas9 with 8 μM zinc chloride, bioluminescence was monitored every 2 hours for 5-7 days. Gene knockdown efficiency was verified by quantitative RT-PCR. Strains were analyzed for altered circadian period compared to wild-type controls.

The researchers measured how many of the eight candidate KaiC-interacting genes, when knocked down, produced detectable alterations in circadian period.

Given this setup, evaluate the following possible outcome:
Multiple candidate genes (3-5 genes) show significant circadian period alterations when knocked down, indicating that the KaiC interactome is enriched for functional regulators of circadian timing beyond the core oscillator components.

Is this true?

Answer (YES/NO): NO